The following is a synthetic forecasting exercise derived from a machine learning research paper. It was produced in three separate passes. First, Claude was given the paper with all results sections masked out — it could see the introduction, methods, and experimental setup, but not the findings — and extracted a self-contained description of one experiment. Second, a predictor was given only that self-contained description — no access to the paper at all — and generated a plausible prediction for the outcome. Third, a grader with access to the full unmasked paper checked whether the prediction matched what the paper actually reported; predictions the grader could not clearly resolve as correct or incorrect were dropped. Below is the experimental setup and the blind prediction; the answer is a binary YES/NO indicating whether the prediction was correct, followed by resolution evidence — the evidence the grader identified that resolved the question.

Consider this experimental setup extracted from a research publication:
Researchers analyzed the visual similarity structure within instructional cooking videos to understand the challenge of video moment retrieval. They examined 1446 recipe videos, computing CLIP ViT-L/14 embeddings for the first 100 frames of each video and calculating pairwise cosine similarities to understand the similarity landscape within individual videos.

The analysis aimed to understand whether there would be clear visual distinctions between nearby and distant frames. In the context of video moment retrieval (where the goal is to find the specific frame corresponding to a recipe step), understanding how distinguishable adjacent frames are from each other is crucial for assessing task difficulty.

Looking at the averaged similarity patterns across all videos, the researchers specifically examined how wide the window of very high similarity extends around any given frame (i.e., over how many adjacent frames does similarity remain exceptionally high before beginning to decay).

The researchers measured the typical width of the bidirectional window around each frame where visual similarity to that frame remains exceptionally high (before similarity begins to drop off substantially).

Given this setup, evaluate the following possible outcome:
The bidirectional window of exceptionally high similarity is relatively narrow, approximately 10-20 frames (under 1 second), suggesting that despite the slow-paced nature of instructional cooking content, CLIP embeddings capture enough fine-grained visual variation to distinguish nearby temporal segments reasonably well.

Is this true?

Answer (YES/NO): NO